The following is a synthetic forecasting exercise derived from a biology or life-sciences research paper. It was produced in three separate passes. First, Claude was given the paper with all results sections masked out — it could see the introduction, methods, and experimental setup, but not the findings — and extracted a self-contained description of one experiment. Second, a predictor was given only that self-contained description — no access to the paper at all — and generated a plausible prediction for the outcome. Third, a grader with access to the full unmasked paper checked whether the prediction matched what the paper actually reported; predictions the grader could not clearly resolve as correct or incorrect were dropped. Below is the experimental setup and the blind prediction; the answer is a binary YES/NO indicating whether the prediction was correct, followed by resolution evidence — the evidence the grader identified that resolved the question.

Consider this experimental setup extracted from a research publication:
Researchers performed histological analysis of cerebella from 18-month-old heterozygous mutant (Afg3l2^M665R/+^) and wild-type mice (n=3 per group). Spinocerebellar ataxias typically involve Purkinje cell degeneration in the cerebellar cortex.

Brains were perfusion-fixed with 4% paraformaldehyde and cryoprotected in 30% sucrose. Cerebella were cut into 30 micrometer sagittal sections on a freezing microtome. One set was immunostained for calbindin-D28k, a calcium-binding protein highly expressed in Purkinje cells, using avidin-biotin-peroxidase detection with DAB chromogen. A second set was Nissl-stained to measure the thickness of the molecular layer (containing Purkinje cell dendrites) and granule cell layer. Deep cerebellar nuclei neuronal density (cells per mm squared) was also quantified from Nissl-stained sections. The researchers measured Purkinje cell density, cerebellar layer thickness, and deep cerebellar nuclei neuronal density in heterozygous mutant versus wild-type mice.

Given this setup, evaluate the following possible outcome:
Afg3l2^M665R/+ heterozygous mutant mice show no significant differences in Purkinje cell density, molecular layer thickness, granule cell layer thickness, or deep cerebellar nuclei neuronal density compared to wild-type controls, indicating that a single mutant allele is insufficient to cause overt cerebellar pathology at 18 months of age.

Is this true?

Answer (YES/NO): YES